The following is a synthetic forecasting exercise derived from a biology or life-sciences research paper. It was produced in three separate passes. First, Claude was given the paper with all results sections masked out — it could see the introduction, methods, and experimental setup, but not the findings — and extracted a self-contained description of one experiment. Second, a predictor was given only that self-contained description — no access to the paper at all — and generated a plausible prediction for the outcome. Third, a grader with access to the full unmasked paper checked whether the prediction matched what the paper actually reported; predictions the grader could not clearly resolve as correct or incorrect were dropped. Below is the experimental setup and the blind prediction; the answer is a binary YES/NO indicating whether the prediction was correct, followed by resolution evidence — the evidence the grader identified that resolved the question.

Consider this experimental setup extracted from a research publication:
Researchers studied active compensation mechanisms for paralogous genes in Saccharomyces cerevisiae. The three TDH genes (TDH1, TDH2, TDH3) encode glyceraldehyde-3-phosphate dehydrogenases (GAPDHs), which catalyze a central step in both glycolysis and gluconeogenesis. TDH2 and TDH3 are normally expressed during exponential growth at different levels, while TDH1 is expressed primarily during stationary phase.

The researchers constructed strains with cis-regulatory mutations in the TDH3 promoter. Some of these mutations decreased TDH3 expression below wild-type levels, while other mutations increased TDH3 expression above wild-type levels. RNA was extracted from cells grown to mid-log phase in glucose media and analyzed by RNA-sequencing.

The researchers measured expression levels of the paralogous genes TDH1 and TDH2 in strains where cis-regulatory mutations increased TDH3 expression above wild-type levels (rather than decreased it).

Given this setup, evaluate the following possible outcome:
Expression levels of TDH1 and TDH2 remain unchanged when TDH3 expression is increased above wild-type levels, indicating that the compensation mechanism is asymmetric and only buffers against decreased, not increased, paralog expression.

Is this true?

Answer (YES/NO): NO